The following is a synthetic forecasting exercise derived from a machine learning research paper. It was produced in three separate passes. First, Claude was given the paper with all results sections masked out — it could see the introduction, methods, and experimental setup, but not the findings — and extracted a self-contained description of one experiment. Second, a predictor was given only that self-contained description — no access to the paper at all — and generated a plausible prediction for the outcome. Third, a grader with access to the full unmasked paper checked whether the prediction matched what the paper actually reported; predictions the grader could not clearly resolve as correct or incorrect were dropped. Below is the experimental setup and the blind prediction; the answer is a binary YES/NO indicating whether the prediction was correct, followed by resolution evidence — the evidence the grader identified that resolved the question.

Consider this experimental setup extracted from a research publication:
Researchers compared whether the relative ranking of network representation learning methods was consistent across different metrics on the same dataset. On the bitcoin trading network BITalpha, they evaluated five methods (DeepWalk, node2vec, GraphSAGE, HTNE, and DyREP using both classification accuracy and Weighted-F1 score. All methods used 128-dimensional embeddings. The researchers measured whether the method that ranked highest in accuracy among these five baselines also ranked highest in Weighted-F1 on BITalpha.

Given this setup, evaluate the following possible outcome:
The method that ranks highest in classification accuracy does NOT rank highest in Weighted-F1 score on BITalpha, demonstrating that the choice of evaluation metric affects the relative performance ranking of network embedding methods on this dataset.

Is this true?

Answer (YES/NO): YES